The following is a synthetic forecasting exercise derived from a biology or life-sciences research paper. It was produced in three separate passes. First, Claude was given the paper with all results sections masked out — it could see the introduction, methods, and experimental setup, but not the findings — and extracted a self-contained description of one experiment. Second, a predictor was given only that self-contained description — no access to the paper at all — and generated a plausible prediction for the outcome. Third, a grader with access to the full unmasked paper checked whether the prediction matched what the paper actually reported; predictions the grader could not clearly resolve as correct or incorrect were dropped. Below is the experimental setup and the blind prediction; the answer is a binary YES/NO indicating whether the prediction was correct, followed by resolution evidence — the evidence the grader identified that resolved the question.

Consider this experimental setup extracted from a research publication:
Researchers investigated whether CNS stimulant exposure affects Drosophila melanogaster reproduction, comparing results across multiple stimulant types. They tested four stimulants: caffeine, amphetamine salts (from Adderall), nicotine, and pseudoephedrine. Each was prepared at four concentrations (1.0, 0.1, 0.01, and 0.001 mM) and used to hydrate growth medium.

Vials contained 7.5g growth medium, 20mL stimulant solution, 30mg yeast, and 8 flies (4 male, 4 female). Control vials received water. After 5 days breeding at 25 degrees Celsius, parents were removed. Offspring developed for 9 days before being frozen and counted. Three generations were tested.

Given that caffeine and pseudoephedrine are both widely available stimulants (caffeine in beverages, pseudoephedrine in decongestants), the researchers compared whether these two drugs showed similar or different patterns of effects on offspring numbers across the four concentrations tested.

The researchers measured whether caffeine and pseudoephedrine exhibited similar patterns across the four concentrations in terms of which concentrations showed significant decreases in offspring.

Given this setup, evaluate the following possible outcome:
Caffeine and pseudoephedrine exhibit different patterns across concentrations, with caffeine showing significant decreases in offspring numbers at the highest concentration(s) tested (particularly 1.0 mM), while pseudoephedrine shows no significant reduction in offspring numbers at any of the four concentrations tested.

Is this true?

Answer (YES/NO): NO